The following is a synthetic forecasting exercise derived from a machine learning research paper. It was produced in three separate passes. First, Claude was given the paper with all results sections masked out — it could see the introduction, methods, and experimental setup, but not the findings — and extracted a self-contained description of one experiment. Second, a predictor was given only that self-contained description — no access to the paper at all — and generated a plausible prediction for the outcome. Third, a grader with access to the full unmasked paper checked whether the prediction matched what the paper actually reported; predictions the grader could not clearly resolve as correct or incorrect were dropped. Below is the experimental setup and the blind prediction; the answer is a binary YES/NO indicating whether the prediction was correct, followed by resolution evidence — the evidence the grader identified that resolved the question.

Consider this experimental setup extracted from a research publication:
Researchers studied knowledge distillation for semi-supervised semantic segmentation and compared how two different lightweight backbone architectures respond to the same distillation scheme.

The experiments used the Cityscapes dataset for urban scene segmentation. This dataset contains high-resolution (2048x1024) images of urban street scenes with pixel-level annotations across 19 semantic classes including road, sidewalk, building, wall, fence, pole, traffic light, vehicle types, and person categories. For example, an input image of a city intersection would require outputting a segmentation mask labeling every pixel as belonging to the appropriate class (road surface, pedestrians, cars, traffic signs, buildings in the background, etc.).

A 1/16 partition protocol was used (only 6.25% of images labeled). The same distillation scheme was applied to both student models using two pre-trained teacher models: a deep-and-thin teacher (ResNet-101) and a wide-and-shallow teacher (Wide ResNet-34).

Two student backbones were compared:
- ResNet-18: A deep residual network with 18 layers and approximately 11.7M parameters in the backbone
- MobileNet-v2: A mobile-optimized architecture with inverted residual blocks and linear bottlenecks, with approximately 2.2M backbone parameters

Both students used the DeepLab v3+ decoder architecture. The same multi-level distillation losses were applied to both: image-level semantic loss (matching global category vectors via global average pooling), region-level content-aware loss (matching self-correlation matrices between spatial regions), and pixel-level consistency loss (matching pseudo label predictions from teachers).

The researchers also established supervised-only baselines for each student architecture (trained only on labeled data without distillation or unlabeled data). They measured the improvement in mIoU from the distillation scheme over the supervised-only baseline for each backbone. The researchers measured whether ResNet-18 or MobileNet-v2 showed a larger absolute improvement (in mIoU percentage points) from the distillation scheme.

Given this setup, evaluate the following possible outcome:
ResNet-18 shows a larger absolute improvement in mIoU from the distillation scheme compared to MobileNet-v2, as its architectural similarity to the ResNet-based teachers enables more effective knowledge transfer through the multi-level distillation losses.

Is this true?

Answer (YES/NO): YES